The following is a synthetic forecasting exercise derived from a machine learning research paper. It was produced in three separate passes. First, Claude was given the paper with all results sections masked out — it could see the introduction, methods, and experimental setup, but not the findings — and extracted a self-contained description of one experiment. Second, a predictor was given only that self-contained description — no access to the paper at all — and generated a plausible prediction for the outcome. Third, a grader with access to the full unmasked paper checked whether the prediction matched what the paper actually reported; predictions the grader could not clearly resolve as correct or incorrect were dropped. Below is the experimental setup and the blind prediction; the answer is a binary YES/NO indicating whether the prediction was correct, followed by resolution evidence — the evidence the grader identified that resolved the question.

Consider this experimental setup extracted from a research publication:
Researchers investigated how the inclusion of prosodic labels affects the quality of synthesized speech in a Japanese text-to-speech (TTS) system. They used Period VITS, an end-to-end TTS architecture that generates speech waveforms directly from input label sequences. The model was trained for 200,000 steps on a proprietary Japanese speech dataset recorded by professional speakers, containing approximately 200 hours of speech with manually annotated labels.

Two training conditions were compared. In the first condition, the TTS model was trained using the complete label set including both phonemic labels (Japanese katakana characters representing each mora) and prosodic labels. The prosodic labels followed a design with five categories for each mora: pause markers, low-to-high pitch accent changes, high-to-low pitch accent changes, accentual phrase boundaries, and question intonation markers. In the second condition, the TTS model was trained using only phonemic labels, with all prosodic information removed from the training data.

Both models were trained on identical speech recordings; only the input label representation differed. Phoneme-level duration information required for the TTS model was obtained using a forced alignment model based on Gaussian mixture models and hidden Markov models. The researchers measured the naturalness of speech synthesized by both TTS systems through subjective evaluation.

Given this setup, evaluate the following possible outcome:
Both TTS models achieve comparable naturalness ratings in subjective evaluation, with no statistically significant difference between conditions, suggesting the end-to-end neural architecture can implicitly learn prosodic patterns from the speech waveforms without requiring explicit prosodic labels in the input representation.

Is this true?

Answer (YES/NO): NO